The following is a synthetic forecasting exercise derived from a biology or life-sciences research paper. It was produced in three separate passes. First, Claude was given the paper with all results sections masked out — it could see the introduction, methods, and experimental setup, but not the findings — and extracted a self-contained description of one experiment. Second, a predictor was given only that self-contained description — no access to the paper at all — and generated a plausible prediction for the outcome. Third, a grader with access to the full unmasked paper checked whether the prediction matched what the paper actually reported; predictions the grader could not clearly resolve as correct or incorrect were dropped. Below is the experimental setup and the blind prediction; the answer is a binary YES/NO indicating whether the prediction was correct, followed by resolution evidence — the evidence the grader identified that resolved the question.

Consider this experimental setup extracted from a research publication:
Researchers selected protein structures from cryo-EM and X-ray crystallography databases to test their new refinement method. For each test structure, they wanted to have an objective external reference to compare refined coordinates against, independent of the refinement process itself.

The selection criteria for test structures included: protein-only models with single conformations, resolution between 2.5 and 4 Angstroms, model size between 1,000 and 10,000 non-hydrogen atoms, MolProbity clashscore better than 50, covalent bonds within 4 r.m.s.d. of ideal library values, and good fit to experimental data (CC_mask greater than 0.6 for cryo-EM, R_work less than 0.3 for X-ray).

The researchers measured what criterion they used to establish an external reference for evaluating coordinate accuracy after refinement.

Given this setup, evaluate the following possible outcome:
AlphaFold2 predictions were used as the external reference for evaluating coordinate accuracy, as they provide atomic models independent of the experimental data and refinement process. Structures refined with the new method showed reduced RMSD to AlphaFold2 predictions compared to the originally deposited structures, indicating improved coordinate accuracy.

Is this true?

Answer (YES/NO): NO